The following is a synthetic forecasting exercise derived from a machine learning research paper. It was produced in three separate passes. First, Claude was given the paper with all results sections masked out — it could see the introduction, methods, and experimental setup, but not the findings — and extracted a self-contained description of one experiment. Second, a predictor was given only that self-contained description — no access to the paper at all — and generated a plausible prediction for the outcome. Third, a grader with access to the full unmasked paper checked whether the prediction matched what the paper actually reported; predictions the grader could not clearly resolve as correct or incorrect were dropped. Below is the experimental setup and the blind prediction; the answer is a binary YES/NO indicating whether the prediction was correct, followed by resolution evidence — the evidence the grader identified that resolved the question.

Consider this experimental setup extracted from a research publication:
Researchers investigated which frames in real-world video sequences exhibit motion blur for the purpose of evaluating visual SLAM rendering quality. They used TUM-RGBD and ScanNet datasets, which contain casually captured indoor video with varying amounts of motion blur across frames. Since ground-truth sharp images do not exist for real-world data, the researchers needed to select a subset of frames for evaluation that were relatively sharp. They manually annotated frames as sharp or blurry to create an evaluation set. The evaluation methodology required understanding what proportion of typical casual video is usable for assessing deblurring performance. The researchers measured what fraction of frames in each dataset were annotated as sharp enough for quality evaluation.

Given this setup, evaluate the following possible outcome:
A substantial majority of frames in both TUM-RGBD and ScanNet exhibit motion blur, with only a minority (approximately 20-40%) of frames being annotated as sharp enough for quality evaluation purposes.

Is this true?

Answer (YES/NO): NO